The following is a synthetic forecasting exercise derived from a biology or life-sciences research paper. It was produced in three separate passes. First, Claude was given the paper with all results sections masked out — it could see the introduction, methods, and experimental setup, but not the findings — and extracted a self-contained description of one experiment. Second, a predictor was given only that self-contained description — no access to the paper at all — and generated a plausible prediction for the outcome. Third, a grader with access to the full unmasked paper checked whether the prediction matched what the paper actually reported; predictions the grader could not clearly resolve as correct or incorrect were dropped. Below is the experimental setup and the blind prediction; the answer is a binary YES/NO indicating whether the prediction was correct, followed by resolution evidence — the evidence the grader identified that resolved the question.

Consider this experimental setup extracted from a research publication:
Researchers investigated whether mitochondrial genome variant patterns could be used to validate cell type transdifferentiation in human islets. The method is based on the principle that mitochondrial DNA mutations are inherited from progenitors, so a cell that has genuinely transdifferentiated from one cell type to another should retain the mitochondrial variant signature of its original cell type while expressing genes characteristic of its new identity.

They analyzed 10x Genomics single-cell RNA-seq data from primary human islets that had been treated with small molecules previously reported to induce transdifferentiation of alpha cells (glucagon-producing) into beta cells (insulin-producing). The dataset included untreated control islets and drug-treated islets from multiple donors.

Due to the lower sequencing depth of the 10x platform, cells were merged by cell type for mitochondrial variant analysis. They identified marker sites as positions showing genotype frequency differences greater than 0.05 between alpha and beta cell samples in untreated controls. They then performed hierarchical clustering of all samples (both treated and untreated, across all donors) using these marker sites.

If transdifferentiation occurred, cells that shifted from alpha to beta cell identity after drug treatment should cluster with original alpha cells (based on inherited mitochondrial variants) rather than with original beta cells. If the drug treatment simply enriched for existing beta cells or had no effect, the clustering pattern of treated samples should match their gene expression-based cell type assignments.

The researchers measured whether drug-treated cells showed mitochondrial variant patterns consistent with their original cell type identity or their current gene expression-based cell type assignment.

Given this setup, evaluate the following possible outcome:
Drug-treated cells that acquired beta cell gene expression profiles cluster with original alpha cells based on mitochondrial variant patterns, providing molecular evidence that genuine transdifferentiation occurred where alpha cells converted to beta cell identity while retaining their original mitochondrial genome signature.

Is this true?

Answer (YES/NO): YES